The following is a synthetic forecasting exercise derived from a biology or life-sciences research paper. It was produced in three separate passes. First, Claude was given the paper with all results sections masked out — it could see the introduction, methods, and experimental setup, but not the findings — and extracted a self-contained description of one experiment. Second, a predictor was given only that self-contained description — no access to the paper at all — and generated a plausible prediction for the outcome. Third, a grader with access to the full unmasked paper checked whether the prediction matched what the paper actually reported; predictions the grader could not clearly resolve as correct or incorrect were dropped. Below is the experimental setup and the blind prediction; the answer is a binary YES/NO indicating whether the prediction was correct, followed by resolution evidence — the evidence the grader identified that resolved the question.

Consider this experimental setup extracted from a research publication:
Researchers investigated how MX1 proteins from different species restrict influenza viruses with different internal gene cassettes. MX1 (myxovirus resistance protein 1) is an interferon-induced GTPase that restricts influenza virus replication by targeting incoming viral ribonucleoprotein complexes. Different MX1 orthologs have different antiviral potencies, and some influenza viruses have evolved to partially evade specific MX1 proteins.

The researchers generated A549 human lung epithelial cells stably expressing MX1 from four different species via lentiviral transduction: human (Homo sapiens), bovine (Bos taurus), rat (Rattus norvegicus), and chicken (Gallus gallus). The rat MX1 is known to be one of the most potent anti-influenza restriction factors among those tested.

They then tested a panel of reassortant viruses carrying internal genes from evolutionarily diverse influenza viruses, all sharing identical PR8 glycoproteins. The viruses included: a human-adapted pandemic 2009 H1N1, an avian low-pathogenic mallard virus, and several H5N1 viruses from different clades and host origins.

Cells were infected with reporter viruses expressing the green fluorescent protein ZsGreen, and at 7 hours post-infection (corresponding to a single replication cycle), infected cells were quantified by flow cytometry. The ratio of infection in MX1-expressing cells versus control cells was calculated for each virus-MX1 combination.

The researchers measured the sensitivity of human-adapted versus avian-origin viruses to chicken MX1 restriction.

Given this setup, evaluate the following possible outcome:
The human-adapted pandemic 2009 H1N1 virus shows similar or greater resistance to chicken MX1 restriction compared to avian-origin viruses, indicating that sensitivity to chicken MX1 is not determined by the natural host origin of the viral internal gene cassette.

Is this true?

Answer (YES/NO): YES